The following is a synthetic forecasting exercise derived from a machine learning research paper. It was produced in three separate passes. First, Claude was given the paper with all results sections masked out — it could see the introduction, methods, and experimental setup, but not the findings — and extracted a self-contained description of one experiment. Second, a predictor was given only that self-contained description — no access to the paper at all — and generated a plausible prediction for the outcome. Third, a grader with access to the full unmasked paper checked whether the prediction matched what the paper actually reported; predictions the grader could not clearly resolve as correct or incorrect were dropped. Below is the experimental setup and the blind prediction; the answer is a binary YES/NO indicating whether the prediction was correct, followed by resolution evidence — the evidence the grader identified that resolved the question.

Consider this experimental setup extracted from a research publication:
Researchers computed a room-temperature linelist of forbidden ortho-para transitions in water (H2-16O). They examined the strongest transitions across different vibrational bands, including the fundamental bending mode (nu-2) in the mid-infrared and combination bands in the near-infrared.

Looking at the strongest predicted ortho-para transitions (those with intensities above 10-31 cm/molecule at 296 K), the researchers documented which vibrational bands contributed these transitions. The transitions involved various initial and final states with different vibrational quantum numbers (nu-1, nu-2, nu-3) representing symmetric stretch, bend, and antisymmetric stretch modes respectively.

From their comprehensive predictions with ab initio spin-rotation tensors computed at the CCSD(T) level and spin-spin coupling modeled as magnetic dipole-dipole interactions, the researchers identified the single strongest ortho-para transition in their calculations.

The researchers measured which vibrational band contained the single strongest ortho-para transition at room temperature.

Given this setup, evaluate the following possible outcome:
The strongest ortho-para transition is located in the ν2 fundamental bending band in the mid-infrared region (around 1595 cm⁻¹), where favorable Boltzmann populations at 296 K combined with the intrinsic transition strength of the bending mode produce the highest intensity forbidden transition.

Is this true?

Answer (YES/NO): NO